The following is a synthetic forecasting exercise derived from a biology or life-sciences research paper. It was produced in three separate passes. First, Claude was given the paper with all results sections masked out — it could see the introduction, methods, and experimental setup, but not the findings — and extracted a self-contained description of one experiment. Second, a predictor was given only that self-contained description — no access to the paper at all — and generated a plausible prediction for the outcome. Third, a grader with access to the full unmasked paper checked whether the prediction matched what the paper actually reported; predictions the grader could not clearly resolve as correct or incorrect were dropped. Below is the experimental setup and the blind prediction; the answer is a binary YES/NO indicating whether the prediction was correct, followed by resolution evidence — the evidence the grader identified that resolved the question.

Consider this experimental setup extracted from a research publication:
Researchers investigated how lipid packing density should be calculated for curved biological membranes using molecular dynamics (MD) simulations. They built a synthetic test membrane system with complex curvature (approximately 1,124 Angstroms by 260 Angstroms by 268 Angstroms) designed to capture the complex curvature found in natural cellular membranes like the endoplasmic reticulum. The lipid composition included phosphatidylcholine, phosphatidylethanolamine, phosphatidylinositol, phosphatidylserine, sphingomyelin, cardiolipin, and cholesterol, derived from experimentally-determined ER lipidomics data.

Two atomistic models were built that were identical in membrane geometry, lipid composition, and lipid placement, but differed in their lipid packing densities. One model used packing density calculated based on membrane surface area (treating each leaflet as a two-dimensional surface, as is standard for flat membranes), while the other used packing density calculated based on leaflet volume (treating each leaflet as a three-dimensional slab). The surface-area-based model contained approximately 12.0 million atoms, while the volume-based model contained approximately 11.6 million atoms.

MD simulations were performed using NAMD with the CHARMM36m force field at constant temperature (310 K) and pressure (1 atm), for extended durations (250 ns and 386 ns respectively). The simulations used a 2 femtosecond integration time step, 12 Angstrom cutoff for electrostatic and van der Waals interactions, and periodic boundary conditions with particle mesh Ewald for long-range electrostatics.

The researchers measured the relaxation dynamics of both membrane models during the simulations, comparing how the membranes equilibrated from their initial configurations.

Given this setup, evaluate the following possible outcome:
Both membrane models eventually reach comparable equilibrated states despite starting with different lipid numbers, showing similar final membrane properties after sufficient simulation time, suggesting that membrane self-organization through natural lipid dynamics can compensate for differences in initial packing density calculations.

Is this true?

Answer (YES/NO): NO